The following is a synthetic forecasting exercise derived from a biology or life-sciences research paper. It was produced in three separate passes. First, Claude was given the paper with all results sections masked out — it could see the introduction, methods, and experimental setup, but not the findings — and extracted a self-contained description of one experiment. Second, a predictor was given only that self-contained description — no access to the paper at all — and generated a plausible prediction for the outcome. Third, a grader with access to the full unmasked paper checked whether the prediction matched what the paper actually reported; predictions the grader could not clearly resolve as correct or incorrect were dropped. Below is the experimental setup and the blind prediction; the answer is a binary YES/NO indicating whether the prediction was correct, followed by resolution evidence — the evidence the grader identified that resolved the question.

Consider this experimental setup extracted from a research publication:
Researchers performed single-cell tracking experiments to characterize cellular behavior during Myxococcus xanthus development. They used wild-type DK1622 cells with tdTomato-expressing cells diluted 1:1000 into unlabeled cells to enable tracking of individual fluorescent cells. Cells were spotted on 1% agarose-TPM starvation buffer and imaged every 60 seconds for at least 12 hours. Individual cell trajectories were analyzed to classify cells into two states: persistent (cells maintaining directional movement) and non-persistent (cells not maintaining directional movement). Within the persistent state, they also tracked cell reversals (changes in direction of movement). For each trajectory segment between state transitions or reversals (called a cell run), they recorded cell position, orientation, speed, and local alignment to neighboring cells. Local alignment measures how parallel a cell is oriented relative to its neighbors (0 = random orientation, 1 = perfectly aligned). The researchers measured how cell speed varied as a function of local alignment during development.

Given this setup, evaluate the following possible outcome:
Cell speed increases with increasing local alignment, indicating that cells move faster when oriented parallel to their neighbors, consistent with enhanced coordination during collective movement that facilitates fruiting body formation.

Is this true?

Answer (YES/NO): NO